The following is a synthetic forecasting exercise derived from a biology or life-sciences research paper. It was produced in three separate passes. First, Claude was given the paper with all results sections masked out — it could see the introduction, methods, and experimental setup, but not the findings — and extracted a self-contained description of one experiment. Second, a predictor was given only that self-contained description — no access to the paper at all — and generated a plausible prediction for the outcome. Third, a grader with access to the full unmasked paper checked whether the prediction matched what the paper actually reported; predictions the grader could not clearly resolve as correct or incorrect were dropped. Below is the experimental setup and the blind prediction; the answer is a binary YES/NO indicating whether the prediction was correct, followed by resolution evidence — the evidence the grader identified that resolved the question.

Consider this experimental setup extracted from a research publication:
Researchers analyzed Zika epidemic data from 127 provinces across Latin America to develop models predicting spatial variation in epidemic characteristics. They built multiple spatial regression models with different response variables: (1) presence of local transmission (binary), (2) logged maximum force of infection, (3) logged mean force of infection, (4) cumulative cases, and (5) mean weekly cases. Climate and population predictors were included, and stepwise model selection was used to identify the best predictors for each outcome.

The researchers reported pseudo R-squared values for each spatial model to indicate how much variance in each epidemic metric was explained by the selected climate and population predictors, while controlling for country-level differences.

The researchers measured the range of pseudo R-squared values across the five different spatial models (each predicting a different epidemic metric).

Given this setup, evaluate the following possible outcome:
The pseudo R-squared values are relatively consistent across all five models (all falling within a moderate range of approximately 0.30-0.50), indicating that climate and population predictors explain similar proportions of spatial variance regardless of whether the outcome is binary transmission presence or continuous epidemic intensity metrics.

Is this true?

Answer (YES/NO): NO